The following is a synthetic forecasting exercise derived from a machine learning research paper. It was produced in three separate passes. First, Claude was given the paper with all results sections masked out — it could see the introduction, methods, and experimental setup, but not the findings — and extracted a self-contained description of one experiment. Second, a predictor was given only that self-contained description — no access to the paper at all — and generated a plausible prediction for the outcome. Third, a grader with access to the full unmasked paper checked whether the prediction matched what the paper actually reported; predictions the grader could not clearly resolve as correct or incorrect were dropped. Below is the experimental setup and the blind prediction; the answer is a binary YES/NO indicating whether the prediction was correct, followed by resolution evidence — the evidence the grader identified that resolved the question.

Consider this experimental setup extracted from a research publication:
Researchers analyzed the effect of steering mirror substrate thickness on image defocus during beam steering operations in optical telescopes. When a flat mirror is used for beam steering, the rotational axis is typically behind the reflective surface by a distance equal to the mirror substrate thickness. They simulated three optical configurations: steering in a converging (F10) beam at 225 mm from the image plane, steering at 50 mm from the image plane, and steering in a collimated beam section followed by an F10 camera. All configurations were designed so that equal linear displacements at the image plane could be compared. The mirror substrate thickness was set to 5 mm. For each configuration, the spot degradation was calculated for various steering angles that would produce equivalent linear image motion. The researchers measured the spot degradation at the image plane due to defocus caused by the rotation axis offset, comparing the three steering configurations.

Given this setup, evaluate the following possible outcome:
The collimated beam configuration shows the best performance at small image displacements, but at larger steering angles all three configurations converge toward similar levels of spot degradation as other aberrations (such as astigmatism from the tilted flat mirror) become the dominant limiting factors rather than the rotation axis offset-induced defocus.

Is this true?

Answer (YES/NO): NO